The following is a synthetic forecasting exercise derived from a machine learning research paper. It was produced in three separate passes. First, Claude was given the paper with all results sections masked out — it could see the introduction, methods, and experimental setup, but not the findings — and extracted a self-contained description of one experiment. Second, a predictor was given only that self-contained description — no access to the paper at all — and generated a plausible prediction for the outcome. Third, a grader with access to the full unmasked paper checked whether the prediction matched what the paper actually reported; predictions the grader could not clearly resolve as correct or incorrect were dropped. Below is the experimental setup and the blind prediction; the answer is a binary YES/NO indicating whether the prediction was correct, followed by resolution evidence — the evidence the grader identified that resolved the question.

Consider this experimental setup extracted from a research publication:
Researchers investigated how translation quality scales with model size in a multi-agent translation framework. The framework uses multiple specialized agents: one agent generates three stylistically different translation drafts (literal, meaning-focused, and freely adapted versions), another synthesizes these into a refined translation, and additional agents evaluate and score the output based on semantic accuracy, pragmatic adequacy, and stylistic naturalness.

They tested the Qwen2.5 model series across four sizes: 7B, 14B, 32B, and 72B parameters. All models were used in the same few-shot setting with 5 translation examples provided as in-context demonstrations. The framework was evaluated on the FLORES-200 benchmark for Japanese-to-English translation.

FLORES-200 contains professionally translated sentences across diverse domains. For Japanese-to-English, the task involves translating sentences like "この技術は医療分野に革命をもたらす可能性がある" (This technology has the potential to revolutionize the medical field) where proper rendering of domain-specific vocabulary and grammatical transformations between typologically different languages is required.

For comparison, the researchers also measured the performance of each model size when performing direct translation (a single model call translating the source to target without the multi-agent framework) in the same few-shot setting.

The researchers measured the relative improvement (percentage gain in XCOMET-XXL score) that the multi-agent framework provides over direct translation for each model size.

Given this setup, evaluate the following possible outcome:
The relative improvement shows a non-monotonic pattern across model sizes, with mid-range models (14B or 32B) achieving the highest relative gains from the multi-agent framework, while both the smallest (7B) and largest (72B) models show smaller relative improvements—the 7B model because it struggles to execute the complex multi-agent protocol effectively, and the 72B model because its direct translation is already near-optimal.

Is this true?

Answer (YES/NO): NO